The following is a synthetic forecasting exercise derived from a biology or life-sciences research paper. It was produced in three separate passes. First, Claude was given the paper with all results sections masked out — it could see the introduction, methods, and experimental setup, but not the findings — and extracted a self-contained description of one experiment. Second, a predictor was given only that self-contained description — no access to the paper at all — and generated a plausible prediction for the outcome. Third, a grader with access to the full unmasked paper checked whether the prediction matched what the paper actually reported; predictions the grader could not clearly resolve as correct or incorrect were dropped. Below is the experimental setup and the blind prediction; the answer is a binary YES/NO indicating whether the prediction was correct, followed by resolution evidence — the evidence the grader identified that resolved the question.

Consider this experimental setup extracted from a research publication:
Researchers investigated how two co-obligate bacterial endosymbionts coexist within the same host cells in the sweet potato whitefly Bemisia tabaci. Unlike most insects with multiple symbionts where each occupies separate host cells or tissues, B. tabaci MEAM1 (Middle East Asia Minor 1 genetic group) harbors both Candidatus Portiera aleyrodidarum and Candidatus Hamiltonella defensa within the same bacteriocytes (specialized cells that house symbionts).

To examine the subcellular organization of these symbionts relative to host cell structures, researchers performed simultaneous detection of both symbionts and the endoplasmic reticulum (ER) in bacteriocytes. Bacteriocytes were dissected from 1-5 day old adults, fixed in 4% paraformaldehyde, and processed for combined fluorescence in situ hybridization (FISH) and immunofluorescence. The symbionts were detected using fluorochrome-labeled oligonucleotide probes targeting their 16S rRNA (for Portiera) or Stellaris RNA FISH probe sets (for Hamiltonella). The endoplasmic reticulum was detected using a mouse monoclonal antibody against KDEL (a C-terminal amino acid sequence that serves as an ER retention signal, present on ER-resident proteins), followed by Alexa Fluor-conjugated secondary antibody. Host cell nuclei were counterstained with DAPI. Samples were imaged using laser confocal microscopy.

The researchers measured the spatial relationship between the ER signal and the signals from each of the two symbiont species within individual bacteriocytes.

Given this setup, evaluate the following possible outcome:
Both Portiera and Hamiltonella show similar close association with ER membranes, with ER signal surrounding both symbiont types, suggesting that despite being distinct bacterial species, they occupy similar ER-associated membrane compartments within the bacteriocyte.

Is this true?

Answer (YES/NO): NO